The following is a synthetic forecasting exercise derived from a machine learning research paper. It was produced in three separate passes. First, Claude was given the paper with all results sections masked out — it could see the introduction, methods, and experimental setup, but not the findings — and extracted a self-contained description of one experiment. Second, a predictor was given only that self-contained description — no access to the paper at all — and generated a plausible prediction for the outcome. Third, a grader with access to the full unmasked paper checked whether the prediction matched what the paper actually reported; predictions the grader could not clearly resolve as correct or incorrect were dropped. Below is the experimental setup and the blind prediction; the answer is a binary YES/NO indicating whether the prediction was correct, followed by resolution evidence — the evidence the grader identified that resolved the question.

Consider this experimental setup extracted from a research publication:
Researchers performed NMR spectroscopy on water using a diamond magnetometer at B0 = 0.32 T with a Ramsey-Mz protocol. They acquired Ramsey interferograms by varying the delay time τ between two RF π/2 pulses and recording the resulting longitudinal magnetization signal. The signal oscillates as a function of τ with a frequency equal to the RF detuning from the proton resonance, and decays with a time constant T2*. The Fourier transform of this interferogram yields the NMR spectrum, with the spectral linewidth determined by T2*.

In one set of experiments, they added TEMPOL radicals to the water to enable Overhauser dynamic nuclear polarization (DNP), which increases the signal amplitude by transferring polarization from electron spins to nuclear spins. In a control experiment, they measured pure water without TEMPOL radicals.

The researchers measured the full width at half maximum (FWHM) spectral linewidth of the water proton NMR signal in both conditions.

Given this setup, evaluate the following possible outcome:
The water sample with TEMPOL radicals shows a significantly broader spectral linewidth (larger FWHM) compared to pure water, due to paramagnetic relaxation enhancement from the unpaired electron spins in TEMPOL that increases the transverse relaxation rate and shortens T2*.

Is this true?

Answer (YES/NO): NO